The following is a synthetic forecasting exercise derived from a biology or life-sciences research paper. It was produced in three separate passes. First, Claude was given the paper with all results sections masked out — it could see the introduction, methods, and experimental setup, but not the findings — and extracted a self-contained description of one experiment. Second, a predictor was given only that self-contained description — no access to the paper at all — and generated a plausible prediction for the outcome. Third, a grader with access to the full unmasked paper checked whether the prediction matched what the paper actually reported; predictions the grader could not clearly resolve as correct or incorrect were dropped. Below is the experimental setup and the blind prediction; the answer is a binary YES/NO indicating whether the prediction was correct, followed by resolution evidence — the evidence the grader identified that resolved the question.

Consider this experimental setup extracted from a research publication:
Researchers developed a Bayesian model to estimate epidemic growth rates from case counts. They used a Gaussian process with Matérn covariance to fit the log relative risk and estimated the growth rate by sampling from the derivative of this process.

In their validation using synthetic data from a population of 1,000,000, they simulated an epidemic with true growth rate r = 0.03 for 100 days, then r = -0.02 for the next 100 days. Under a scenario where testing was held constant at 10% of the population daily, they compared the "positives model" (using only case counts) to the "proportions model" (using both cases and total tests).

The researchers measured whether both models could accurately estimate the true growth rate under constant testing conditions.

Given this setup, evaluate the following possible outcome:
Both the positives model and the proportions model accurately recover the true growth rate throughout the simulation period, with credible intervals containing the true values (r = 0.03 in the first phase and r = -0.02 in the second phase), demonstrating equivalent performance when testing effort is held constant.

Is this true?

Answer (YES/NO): NO